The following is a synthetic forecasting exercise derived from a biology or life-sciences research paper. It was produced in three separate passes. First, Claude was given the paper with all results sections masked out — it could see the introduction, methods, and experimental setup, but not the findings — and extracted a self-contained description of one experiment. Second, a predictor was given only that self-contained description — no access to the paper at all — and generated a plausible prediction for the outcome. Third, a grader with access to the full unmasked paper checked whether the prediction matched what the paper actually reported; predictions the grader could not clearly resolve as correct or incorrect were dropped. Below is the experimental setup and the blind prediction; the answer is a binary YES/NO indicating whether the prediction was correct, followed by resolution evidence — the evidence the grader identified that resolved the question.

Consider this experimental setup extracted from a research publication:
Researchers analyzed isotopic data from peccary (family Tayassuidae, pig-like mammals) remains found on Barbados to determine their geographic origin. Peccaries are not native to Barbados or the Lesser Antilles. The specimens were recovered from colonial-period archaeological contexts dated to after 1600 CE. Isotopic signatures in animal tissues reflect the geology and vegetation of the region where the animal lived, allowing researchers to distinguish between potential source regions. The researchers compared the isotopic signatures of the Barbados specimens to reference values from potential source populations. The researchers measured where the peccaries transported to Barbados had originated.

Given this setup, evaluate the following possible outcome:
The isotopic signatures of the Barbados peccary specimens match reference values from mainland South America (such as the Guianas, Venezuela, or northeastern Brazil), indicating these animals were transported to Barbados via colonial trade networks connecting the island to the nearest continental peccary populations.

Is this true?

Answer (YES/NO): YES